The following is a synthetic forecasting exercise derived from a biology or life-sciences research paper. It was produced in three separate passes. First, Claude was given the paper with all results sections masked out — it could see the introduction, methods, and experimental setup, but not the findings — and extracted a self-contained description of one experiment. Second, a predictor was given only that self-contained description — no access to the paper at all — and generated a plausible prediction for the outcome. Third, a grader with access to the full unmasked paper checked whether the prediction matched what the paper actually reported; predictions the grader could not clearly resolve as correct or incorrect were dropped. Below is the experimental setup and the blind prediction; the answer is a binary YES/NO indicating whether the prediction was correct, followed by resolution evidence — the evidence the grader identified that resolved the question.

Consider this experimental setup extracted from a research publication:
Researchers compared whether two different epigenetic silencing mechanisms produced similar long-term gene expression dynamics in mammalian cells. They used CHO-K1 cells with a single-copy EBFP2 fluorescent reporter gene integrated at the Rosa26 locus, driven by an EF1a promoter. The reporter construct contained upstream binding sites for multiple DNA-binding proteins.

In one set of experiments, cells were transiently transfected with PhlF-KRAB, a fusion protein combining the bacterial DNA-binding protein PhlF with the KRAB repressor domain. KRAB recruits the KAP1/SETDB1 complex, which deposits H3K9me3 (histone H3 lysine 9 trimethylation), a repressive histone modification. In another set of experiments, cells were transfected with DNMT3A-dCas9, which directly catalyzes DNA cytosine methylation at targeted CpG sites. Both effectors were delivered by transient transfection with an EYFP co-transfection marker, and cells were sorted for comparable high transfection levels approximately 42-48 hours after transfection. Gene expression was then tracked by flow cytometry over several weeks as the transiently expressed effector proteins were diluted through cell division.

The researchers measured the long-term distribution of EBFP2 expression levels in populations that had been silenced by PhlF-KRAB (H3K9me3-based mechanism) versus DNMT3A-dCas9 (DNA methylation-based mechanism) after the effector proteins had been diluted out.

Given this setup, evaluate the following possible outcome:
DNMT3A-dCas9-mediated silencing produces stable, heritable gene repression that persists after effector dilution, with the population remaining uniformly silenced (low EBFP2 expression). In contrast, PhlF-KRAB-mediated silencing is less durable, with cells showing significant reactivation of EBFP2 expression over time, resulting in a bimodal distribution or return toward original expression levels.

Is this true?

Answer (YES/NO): NO